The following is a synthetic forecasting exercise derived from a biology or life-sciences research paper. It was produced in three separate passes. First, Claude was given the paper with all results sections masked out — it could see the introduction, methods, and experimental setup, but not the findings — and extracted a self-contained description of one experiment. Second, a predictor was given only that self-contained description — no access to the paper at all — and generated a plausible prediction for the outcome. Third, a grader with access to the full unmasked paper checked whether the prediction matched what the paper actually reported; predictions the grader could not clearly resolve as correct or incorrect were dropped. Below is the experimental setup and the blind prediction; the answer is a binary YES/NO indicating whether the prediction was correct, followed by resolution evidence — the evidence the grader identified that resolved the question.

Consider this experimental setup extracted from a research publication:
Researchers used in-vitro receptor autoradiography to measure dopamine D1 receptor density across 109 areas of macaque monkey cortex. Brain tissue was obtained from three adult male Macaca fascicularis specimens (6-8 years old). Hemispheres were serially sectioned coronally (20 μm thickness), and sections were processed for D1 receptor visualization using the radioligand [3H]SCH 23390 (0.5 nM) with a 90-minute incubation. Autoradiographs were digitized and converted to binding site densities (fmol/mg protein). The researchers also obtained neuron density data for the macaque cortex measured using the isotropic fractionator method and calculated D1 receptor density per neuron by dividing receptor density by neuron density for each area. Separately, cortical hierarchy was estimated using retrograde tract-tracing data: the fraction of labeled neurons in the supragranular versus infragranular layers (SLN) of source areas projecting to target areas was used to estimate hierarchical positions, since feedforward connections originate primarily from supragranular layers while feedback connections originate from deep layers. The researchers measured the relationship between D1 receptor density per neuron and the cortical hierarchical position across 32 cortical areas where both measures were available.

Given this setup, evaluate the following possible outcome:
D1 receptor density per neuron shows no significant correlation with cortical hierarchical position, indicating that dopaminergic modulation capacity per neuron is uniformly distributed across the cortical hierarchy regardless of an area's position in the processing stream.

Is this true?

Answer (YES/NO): NO